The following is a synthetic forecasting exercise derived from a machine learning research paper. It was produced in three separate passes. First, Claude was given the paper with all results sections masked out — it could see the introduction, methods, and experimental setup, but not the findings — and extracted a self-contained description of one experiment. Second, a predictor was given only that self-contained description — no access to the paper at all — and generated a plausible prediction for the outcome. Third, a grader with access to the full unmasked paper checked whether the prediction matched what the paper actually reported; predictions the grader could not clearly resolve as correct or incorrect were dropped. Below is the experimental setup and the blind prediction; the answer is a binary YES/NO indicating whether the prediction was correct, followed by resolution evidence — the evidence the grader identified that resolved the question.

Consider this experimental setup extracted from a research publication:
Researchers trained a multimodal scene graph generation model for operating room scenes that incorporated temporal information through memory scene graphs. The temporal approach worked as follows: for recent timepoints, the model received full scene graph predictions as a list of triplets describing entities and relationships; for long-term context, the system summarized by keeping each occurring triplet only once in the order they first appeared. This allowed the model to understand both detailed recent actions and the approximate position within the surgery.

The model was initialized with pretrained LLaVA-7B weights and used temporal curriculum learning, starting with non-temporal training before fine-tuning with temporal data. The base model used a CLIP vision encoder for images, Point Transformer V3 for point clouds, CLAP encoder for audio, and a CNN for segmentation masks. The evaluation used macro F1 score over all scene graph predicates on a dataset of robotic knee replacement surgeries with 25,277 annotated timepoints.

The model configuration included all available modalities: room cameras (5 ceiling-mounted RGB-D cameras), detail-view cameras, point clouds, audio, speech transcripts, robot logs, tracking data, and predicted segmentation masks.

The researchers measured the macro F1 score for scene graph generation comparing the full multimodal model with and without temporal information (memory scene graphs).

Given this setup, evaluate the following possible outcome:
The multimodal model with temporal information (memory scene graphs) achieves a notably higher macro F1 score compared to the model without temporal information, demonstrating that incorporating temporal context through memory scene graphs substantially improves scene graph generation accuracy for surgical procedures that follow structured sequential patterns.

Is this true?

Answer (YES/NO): NO